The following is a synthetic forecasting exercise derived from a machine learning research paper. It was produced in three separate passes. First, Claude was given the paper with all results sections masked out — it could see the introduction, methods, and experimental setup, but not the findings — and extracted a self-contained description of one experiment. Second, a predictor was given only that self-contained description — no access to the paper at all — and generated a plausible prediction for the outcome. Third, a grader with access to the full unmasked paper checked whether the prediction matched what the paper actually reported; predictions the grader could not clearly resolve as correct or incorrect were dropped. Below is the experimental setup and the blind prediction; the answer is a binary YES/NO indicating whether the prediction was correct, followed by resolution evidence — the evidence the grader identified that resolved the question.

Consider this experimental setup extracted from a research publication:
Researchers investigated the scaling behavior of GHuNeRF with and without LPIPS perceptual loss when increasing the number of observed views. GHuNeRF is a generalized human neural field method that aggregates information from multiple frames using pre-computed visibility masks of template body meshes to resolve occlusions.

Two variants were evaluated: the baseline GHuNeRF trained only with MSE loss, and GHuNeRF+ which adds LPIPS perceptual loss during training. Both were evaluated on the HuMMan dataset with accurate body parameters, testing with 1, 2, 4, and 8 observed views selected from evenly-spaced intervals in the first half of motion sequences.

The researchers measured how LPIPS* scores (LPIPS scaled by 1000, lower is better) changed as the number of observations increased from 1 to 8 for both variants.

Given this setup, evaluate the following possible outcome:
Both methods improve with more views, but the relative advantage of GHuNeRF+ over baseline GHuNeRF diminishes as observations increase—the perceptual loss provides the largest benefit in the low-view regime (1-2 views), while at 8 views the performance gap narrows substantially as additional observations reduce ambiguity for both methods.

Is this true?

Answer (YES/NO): NO